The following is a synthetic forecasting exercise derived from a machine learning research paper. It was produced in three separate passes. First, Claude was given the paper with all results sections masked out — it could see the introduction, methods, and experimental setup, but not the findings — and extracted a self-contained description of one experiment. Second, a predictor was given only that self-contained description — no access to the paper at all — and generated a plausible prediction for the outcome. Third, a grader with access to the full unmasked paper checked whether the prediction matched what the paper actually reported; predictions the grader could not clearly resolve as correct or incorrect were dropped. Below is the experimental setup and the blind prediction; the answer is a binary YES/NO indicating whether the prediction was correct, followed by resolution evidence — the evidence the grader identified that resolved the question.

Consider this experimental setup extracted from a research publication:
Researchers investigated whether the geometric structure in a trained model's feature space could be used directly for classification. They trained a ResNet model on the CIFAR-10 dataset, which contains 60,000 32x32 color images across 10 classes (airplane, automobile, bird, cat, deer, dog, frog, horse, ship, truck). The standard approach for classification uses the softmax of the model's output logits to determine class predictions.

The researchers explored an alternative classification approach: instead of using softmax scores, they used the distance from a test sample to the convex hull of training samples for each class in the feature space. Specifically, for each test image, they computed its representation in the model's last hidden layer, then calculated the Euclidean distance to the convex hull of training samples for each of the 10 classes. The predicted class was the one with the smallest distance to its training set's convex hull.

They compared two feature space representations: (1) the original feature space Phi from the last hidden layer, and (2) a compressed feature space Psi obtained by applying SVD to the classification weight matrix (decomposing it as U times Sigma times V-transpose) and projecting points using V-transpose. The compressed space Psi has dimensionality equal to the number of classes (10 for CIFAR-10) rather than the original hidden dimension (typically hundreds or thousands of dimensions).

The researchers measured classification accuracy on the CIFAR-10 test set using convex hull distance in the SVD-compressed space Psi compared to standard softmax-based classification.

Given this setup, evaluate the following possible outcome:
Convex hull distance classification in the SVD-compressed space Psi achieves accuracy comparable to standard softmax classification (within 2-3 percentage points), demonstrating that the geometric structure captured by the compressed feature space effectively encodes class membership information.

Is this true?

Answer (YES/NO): YES